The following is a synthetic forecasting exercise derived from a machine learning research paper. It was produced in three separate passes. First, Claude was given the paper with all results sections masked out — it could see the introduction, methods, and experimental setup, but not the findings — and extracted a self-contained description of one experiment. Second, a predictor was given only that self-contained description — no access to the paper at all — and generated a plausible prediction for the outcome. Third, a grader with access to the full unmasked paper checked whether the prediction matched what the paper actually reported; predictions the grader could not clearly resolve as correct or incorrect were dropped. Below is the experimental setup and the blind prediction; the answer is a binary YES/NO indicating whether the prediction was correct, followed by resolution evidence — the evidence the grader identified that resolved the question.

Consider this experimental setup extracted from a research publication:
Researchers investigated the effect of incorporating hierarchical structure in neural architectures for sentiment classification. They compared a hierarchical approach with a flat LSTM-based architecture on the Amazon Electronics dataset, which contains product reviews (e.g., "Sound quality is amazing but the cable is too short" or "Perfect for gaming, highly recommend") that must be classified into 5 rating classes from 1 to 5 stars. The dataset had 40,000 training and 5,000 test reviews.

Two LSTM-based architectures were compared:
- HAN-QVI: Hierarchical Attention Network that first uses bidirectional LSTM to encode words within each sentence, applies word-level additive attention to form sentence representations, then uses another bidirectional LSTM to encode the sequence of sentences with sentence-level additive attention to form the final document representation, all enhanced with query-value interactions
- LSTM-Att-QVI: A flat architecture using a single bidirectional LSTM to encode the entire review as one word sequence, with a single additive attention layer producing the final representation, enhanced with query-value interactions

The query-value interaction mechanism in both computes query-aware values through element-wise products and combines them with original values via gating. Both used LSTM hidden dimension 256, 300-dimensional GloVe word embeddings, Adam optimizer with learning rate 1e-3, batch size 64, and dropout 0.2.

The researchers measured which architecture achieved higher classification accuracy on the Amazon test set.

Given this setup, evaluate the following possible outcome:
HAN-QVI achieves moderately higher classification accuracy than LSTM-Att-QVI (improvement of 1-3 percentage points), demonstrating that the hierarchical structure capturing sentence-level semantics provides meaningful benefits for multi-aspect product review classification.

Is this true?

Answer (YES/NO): NO